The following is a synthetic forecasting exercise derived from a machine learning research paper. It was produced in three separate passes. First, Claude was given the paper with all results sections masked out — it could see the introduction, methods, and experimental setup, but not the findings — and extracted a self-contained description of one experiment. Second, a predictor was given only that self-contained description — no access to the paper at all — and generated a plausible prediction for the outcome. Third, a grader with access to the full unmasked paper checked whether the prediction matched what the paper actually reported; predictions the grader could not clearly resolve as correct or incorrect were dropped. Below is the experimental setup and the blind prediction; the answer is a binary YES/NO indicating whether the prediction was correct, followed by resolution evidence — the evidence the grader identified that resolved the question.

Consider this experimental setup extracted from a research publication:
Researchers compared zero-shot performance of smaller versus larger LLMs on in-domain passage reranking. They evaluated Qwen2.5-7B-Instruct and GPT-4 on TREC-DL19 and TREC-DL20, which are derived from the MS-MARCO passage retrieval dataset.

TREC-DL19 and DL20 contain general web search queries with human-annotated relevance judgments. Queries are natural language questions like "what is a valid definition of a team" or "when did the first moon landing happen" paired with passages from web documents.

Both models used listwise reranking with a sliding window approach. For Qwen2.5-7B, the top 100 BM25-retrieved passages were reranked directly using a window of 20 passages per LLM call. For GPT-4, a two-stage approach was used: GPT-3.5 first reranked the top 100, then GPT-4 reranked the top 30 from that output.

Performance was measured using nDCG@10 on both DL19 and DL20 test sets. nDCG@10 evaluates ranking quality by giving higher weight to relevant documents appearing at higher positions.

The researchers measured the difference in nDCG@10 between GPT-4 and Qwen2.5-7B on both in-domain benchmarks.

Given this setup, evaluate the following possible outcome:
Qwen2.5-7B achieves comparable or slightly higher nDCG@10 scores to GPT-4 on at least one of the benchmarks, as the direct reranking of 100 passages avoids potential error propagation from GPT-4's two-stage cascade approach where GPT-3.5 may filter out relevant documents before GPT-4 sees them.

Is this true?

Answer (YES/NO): NO